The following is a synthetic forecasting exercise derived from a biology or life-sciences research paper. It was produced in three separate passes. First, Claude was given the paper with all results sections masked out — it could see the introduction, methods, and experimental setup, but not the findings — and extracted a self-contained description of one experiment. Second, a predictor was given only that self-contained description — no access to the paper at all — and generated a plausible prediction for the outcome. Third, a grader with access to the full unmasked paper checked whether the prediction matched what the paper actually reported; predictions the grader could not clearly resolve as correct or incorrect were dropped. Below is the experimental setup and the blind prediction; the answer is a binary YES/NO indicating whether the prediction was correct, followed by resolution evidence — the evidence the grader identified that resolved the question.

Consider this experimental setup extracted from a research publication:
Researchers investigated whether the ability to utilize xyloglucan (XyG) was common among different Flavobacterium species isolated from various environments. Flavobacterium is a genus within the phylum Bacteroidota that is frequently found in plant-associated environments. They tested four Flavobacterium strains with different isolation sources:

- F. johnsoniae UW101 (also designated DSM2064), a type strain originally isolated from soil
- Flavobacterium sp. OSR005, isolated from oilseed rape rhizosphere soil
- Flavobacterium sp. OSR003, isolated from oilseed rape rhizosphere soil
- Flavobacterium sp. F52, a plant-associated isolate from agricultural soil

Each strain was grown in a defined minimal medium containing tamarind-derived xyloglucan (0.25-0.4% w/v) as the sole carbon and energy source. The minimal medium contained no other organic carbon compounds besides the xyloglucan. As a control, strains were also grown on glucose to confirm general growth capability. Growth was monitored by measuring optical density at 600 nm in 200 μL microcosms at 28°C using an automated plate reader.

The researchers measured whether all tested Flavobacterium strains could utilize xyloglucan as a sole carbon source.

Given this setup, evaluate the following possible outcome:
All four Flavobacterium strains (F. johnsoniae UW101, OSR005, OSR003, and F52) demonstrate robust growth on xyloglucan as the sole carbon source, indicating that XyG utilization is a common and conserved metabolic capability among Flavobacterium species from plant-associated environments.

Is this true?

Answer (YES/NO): NO